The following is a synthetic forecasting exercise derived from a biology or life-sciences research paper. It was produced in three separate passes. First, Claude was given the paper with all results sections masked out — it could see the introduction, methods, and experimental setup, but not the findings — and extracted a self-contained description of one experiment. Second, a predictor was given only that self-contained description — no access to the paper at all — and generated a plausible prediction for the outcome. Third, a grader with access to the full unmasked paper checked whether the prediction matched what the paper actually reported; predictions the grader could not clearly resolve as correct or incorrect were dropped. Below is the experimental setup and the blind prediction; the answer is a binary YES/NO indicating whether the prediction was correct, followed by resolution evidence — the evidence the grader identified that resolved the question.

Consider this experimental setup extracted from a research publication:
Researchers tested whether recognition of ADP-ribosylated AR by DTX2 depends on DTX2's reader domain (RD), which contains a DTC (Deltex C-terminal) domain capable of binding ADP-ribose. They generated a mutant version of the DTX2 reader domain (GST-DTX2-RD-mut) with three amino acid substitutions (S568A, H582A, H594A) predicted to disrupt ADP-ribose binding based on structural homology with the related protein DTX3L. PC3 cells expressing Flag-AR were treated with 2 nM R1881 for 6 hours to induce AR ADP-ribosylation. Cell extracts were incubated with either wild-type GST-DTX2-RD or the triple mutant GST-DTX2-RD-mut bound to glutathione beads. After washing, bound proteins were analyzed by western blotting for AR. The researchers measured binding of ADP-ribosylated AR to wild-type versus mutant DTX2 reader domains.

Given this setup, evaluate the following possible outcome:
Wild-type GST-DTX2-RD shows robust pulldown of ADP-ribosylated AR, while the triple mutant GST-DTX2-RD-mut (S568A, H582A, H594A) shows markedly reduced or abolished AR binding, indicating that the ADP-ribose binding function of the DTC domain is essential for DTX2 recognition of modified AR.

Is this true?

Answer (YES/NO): YES